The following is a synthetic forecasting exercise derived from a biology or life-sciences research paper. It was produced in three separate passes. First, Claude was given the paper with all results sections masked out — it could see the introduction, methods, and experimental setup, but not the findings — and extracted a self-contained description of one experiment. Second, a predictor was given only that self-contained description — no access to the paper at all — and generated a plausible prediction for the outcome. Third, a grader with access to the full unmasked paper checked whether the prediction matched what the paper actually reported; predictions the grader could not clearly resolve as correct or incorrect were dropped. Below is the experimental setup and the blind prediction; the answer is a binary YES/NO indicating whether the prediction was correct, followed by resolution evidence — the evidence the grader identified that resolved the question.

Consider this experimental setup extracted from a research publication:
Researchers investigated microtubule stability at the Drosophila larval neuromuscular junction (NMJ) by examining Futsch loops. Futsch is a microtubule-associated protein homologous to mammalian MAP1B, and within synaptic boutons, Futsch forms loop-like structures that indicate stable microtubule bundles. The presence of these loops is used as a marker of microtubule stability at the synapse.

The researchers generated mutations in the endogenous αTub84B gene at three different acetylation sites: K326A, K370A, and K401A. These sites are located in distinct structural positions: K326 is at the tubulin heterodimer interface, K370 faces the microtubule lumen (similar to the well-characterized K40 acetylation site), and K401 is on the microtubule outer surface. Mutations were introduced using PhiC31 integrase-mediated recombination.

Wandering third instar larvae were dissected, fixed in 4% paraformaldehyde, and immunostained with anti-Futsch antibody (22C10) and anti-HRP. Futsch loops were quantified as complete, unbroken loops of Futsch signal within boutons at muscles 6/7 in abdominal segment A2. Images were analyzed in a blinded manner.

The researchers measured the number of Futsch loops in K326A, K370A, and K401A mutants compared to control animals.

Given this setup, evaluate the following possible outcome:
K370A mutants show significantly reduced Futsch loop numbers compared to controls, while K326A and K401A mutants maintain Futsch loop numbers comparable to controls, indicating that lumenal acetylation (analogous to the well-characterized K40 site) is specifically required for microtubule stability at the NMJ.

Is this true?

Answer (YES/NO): NO